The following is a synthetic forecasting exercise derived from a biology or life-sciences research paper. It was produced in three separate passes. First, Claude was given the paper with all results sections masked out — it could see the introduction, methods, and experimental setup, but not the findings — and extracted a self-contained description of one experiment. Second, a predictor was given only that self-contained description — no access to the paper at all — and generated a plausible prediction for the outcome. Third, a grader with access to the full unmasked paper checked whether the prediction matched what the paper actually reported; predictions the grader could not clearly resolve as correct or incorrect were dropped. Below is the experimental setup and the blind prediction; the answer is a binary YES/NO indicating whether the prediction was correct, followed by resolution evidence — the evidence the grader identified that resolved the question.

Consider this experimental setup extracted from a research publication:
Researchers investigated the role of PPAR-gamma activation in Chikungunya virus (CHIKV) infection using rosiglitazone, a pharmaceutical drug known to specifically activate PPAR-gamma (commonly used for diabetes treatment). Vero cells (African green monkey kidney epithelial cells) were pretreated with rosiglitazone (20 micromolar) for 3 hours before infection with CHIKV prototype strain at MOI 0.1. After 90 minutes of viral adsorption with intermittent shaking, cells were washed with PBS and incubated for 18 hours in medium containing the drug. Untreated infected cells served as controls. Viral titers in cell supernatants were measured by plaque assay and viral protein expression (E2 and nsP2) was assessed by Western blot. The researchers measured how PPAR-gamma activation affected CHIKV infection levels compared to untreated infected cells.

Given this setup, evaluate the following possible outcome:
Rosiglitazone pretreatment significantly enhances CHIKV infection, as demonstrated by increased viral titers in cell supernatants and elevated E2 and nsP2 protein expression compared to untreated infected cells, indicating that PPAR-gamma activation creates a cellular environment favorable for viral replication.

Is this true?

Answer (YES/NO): NO